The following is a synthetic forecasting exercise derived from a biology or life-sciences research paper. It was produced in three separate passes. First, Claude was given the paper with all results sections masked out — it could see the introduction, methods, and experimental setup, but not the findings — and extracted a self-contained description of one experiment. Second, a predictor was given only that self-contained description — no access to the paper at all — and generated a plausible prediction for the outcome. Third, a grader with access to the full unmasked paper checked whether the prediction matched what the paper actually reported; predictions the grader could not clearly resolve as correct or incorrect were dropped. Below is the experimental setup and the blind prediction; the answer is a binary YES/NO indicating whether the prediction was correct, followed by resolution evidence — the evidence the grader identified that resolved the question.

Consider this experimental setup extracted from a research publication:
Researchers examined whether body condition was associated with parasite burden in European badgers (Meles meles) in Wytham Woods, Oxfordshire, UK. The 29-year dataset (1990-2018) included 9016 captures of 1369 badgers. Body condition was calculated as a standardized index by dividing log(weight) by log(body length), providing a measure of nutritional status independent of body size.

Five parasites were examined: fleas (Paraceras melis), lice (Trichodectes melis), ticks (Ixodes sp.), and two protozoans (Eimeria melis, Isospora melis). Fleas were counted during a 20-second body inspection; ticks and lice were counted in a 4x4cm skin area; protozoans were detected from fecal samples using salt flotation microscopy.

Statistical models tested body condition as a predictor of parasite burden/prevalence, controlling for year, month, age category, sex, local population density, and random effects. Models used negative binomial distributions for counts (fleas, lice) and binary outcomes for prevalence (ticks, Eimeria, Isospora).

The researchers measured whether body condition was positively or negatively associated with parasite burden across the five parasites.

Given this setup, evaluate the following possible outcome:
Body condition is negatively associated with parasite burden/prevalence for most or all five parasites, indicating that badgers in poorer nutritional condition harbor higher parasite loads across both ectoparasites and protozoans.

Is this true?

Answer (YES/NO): YES